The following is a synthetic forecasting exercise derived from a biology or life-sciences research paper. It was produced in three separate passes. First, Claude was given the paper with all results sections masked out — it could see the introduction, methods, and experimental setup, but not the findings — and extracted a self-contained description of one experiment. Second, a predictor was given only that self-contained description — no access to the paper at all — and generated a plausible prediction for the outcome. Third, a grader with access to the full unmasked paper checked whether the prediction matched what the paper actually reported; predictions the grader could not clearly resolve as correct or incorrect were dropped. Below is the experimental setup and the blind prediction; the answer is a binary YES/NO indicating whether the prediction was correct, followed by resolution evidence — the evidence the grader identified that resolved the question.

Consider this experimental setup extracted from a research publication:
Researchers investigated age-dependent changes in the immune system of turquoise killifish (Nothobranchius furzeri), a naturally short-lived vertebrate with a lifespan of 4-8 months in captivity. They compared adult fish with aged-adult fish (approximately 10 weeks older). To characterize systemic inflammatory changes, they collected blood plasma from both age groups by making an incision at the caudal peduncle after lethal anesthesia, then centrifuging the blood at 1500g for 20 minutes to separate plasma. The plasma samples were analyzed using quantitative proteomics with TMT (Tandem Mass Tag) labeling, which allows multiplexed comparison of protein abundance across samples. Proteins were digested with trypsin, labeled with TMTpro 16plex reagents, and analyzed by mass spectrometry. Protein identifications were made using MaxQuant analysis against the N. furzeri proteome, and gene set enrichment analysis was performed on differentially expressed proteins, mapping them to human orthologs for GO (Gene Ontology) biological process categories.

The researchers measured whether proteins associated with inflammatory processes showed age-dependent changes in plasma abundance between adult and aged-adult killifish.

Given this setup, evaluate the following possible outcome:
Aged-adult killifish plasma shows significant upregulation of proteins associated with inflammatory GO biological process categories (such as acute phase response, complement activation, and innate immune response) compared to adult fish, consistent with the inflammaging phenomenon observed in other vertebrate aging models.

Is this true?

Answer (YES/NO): NO